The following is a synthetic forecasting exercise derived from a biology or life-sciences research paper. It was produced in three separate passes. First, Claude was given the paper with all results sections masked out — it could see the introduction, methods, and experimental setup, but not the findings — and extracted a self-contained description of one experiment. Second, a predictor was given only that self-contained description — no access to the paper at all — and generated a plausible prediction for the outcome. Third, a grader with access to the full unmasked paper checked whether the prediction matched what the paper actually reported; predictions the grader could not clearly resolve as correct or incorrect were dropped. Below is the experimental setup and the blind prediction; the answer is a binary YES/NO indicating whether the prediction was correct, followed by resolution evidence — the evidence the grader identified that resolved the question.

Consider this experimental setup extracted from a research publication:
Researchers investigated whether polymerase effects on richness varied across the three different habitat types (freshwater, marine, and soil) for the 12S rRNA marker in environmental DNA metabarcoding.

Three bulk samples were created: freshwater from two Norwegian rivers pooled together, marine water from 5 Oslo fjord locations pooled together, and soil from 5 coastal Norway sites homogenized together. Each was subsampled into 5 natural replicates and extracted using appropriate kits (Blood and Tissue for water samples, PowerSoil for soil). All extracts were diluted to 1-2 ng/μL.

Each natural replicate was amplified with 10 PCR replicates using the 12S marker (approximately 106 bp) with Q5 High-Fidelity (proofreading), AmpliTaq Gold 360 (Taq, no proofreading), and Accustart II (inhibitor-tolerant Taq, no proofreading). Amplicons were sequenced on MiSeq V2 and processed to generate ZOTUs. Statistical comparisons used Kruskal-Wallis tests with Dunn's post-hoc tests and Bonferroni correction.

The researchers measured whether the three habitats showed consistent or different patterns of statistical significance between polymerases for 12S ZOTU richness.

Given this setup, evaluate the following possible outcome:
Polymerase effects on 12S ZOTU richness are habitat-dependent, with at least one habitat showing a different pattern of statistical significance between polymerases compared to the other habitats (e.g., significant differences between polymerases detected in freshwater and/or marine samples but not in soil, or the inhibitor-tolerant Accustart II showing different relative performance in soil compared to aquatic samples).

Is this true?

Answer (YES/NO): YES